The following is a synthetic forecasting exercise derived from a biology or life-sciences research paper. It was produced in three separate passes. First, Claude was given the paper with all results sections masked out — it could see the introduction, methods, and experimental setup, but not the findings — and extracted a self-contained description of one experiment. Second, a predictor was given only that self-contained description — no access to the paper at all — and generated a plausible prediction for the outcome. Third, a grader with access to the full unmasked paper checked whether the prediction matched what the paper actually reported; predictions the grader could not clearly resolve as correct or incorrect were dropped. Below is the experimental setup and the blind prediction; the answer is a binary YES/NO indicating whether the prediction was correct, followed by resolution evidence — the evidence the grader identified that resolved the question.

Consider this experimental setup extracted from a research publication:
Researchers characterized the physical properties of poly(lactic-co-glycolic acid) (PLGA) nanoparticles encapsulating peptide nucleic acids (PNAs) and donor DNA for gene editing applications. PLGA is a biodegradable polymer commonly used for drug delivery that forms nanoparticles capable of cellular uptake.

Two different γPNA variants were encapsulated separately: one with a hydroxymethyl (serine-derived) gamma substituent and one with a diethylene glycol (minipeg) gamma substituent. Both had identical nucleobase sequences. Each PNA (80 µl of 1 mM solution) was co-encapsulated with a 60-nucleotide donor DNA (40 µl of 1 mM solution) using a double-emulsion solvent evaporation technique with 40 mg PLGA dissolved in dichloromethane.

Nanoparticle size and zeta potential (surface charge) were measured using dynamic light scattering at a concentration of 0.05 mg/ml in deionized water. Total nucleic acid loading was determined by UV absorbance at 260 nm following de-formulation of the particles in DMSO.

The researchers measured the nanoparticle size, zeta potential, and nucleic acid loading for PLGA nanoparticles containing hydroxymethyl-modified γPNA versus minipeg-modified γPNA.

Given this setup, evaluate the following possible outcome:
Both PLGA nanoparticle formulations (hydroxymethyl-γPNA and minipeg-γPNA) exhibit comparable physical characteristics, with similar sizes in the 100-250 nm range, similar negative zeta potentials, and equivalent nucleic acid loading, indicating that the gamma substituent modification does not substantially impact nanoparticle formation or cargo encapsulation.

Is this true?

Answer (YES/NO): NO